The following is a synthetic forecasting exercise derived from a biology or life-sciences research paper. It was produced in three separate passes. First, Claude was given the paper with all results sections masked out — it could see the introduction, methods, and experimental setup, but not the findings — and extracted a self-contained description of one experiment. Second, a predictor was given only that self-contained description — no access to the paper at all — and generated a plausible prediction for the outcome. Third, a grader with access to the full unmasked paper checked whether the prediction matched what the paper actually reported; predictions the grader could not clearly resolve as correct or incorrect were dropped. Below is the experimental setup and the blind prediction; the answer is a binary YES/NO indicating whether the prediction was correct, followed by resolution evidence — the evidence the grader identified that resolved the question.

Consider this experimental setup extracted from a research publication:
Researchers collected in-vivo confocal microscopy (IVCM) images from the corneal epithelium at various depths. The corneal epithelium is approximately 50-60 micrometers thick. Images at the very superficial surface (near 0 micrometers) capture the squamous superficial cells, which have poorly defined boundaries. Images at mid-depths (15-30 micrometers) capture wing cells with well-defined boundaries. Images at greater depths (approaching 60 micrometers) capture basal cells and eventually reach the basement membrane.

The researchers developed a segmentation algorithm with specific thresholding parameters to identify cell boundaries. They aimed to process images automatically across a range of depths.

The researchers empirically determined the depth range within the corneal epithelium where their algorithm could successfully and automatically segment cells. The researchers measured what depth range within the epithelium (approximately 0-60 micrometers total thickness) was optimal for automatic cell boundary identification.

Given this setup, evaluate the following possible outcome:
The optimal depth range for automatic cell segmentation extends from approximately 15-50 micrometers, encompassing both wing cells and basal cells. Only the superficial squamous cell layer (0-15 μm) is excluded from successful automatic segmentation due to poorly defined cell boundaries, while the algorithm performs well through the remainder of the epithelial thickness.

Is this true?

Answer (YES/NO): NO